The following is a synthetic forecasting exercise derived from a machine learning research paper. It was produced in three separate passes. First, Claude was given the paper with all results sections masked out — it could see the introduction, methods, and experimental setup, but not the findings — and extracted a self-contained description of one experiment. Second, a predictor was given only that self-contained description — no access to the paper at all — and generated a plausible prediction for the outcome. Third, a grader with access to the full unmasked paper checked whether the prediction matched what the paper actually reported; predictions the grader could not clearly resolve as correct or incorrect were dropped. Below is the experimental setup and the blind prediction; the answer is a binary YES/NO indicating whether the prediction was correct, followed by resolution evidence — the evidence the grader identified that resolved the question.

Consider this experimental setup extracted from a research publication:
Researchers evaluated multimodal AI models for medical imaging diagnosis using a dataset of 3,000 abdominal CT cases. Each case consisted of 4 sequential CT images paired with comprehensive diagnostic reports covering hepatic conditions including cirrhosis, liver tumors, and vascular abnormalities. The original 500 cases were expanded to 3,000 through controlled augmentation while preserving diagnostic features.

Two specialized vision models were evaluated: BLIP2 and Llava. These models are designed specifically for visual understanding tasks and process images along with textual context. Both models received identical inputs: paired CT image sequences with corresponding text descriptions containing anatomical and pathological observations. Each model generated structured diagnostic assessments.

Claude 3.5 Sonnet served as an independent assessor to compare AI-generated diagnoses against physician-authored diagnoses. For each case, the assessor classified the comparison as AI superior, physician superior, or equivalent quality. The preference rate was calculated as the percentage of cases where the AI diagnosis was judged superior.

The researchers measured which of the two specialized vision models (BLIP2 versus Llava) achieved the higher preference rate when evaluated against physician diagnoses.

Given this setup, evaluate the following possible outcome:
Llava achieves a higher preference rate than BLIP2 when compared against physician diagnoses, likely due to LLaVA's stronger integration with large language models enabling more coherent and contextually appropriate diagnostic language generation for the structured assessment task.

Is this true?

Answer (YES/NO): YES